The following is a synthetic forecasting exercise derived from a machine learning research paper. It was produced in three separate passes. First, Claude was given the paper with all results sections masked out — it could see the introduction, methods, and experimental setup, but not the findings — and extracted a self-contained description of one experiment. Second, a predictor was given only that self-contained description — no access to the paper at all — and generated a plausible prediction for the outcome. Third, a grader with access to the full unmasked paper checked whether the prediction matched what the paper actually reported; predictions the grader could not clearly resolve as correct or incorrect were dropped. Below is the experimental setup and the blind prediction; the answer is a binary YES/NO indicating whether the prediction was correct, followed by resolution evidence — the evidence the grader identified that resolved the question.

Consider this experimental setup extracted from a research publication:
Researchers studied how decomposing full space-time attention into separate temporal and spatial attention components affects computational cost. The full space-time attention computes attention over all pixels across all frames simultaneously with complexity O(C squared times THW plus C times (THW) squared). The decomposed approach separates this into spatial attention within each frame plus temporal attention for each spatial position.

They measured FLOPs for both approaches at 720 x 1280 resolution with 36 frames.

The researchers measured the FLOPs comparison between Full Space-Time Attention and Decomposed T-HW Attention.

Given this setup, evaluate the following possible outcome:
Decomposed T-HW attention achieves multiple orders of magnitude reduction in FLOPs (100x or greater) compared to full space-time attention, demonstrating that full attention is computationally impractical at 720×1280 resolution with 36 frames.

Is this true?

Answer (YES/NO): NO